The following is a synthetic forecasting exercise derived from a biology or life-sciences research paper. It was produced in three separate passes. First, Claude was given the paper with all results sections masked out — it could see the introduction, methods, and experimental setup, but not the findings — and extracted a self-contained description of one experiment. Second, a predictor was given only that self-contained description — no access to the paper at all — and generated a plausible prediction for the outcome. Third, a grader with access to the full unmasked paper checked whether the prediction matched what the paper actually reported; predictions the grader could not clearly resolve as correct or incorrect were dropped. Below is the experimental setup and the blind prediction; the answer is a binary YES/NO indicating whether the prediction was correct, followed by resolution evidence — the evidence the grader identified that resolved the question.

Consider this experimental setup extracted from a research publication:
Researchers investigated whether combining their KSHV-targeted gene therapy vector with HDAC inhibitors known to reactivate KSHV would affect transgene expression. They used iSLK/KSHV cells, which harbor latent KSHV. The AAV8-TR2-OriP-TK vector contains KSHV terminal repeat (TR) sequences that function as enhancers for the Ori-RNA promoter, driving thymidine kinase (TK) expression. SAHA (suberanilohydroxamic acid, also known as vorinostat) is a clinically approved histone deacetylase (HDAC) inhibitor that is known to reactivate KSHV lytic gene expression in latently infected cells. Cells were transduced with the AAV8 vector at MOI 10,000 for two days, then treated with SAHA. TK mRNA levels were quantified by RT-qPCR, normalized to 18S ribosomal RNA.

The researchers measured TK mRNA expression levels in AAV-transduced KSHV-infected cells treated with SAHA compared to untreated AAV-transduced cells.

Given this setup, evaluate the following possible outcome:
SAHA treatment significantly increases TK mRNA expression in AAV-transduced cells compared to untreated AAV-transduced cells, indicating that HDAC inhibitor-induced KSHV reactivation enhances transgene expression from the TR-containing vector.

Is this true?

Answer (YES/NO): YES